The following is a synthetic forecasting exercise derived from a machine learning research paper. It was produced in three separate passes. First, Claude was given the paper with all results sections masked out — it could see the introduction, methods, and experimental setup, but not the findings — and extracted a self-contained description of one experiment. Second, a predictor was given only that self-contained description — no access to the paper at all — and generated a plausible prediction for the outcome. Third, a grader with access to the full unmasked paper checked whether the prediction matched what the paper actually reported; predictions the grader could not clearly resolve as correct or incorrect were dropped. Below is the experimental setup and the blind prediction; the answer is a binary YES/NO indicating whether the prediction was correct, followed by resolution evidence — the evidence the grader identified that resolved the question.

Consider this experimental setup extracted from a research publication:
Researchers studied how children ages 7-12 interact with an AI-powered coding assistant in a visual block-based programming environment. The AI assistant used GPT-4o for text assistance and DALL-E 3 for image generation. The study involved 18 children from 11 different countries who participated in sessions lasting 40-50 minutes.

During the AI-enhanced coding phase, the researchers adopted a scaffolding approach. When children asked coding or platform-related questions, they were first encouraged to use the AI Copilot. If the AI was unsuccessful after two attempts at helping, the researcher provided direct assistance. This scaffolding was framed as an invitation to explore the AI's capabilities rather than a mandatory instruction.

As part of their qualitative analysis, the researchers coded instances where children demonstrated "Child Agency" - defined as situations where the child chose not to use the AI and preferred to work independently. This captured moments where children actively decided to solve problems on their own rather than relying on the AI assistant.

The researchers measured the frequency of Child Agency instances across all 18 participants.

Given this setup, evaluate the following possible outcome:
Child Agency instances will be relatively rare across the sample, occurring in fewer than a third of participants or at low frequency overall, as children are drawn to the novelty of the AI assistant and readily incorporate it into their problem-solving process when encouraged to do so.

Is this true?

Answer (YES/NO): NO